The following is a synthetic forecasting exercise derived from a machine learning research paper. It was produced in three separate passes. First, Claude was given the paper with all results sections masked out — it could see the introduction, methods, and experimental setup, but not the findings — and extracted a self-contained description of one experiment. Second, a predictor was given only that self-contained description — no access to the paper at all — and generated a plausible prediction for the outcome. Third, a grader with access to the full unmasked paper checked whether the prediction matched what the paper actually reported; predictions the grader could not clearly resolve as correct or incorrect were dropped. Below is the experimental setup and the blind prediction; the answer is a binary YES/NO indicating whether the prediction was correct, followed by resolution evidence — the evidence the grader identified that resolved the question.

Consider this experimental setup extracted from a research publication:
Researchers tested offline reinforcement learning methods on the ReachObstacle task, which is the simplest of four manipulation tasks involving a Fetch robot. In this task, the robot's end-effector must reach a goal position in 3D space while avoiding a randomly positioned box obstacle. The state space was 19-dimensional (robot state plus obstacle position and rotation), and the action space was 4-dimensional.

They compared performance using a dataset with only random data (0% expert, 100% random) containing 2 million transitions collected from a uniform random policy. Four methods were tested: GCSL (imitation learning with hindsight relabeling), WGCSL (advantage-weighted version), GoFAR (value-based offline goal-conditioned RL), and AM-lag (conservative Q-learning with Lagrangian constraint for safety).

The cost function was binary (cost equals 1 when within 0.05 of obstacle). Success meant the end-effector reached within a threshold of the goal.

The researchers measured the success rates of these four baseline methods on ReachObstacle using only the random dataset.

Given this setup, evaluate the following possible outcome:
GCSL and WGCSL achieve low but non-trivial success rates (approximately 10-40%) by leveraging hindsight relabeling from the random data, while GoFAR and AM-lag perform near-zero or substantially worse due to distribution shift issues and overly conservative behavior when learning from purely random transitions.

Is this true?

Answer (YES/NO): NO